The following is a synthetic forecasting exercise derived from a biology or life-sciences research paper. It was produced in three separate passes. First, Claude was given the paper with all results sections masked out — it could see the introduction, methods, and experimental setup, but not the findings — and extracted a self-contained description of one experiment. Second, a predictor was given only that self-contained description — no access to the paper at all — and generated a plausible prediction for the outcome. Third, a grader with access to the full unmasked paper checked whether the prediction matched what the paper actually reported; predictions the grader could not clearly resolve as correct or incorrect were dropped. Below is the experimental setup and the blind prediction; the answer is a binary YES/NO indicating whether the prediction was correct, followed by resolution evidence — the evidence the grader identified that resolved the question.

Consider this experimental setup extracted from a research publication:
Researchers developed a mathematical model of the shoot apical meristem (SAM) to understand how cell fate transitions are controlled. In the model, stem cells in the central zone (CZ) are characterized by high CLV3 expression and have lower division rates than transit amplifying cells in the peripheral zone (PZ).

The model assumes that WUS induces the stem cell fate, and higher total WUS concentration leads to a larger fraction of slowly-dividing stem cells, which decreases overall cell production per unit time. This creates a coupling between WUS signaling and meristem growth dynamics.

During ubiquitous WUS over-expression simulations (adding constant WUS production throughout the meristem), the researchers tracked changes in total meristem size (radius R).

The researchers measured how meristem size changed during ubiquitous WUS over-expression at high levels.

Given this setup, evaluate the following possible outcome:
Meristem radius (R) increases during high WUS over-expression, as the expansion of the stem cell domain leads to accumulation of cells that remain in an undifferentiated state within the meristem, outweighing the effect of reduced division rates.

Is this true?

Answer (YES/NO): NO